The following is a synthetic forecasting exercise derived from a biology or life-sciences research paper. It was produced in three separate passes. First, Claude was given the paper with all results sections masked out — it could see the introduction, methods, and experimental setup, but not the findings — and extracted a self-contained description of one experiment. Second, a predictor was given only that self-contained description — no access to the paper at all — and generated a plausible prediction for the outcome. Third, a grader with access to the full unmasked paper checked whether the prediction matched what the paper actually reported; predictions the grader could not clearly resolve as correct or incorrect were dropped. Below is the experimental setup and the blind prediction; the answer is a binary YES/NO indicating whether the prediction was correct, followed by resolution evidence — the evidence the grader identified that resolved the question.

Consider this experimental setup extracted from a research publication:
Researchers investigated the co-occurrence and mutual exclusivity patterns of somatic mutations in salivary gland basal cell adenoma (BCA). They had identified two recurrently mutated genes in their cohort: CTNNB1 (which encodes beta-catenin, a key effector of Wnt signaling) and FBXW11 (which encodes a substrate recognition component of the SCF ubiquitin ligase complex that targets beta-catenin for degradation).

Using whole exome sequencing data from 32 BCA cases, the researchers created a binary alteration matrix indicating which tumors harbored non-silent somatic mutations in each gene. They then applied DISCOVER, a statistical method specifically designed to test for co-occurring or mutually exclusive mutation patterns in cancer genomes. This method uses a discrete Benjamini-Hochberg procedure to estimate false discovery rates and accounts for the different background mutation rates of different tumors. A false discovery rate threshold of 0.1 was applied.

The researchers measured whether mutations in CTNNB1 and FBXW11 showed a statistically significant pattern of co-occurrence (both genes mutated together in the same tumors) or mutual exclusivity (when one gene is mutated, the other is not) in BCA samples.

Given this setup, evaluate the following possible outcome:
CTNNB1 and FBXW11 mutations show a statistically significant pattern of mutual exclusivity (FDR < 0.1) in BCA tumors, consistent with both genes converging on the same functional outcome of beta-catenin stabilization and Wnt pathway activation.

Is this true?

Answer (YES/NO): YES